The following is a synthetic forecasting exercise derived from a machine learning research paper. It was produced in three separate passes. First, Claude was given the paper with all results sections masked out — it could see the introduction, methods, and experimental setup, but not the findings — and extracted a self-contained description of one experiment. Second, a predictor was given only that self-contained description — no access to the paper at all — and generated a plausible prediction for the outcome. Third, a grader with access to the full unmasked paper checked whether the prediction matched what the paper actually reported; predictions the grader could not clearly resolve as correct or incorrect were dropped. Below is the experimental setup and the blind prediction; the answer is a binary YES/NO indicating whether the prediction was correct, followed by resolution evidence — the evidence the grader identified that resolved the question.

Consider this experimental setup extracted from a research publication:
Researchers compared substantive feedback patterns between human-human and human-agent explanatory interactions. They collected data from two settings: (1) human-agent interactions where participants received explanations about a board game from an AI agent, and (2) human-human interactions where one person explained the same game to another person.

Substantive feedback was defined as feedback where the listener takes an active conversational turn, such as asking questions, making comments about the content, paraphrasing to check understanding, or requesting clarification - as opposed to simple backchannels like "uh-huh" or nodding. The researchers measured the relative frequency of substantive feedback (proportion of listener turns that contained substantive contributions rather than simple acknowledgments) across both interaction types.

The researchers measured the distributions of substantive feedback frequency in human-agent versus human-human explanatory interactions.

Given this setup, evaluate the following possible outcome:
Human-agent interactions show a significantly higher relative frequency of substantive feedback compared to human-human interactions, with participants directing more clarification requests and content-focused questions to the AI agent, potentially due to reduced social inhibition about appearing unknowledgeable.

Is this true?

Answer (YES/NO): NO